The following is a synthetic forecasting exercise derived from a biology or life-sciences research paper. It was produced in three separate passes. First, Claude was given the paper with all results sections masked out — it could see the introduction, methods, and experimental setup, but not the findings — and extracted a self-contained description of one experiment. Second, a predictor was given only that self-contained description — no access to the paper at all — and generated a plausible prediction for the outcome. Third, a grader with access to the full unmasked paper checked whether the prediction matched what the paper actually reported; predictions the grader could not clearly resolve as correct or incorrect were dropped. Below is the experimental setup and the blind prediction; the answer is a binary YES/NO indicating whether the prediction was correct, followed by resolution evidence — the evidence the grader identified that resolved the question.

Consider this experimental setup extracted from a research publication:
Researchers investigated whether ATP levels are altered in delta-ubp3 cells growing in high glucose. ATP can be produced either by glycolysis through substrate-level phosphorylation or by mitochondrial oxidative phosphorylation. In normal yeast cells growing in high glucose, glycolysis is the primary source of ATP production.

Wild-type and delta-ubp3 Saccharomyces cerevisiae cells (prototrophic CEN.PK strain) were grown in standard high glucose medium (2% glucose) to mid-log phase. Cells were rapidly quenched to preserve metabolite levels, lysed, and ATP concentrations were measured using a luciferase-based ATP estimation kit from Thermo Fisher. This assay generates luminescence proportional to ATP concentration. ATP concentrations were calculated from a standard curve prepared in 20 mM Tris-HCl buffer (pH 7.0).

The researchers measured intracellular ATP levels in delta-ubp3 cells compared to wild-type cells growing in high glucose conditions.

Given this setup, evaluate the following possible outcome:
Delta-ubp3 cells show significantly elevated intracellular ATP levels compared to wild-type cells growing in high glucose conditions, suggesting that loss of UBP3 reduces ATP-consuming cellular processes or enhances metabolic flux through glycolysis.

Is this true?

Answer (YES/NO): NO